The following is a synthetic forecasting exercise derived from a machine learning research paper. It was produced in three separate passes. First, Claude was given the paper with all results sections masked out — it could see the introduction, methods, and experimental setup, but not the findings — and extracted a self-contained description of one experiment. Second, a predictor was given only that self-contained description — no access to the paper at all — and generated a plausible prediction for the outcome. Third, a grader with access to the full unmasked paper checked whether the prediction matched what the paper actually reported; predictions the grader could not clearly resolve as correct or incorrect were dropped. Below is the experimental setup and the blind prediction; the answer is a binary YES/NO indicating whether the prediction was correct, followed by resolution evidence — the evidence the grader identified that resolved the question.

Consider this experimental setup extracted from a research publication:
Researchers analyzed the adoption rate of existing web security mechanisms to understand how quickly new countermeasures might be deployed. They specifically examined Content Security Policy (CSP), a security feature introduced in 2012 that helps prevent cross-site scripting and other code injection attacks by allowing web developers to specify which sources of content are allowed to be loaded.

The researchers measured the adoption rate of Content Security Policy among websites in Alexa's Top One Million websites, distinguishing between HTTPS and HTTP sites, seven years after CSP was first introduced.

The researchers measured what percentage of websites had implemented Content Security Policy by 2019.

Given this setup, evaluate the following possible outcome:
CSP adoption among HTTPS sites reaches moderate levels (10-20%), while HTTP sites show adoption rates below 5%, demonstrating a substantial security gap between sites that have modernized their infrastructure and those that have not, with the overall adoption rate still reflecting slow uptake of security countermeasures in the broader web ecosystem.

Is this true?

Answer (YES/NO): NO